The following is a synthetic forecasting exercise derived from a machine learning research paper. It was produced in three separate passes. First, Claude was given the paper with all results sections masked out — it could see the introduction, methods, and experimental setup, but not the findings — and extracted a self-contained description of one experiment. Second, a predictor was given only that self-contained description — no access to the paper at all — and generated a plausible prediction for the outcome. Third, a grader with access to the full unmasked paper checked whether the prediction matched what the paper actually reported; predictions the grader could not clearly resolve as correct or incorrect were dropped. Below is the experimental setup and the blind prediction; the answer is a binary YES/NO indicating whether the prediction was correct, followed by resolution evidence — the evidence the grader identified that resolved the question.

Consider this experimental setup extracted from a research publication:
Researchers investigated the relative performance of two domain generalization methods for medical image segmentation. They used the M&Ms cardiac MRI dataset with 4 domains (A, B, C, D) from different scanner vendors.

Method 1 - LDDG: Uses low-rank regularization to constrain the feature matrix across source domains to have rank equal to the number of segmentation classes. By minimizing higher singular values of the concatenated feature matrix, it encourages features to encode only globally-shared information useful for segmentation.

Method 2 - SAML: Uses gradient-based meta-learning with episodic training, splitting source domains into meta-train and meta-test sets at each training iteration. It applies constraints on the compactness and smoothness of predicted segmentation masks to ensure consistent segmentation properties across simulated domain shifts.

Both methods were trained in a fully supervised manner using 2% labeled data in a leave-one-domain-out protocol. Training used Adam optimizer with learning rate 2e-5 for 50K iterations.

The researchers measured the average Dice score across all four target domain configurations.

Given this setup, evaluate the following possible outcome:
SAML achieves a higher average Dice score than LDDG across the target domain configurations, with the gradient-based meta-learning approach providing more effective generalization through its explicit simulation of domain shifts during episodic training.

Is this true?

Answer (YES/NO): YES